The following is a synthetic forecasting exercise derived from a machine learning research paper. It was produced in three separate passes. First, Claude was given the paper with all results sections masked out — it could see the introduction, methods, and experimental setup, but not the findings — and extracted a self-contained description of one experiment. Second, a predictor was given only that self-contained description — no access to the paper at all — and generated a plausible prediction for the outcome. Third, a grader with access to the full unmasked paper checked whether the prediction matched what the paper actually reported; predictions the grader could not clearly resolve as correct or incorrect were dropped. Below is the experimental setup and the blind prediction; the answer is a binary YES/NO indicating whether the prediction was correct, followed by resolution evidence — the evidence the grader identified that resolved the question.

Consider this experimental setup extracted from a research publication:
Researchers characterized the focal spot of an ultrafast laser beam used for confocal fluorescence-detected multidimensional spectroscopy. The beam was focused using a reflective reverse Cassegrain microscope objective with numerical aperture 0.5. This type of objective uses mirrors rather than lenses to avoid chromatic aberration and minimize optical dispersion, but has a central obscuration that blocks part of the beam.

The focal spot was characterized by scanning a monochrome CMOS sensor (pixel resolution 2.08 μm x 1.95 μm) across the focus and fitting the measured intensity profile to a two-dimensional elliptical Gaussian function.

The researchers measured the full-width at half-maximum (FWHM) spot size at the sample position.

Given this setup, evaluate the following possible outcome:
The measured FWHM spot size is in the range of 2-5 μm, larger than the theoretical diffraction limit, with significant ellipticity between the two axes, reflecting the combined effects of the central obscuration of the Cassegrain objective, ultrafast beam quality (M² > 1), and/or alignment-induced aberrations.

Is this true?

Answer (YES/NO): NO